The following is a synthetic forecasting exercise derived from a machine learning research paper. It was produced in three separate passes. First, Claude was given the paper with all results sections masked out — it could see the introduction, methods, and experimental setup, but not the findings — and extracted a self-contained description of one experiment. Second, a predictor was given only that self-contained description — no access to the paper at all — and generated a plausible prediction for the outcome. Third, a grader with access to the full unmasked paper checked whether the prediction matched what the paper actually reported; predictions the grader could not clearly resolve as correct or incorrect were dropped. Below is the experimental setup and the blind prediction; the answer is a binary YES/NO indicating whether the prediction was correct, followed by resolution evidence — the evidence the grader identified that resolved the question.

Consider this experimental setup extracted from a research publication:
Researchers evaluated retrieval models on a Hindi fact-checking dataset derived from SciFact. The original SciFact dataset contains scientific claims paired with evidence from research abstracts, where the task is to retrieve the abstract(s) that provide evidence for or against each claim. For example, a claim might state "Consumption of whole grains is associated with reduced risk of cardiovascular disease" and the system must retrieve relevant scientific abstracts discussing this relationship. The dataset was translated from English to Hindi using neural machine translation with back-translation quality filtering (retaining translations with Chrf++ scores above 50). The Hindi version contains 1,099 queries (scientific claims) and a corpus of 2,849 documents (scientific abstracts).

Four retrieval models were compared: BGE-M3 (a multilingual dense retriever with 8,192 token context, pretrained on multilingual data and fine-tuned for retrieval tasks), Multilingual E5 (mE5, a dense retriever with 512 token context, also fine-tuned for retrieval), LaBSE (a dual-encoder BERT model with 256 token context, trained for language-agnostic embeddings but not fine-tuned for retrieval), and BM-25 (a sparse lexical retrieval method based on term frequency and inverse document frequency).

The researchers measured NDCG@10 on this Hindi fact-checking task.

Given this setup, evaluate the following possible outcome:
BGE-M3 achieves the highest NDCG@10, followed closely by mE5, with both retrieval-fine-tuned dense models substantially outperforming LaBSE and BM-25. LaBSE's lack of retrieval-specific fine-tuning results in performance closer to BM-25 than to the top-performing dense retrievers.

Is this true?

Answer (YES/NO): NO